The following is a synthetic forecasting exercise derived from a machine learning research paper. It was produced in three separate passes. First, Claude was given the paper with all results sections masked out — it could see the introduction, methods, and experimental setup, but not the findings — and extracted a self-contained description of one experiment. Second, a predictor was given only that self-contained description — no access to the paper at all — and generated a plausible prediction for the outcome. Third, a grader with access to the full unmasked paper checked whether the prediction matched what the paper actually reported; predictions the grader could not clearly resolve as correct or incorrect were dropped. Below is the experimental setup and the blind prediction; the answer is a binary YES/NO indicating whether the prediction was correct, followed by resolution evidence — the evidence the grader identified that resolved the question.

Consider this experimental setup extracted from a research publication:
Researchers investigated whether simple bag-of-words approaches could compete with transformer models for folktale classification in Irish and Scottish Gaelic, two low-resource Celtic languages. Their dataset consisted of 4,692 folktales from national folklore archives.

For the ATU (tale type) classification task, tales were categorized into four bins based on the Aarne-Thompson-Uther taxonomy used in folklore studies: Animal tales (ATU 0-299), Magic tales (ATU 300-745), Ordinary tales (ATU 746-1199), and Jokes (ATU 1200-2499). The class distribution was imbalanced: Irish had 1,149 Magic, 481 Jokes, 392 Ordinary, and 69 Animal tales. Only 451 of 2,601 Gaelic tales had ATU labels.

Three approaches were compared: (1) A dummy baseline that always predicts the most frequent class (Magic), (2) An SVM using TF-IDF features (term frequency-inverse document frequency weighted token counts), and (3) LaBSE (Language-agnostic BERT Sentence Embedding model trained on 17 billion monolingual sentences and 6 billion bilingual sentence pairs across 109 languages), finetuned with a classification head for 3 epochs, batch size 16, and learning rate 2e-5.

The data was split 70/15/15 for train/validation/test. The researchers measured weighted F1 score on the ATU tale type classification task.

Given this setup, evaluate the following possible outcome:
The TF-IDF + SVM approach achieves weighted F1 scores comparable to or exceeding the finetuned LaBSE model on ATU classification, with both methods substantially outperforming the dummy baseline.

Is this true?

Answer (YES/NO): YES